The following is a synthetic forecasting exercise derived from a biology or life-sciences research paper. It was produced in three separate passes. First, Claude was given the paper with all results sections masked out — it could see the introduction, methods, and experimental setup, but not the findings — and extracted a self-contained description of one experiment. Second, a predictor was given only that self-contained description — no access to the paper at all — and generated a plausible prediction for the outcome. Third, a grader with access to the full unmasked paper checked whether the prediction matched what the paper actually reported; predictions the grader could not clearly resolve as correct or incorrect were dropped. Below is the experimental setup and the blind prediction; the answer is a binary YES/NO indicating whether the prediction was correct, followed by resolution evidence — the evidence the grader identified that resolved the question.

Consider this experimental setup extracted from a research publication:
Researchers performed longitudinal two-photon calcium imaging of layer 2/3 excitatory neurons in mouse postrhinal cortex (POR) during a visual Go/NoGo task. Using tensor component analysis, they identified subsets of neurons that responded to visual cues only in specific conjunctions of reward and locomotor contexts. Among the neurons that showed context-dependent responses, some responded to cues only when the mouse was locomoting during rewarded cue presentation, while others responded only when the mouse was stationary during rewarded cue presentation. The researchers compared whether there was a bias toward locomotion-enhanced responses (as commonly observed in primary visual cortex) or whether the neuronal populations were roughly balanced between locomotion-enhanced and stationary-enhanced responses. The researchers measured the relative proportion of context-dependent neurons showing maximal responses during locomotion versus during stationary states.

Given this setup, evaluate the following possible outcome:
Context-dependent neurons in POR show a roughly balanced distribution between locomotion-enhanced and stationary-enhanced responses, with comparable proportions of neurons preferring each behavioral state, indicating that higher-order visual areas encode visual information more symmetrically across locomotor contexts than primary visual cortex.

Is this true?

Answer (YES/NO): YES